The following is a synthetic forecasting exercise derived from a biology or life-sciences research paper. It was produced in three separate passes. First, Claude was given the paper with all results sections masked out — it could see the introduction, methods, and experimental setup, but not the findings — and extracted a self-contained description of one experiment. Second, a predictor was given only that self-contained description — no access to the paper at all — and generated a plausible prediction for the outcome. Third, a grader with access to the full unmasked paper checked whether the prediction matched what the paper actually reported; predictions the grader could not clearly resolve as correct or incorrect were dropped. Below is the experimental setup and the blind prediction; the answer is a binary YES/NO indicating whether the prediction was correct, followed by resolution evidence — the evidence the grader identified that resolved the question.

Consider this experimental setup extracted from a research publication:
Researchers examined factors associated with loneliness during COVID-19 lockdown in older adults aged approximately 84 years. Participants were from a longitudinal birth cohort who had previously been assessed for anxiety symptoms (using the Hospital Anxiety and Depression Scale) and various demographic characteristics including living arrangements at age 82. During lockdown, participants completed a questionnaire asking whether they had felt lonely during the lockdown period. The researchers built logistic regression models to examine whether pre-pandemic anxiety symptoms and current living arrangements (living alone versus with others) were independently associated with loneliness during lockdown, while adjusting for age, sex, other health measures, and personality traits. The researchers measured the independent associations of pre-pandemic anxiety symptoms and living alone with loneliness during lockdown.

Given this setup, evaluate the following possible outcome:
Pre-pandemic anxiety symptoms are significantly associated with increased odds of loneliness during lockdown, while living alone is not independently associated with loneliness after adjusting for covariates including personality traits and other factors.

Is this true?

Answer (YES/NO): NO